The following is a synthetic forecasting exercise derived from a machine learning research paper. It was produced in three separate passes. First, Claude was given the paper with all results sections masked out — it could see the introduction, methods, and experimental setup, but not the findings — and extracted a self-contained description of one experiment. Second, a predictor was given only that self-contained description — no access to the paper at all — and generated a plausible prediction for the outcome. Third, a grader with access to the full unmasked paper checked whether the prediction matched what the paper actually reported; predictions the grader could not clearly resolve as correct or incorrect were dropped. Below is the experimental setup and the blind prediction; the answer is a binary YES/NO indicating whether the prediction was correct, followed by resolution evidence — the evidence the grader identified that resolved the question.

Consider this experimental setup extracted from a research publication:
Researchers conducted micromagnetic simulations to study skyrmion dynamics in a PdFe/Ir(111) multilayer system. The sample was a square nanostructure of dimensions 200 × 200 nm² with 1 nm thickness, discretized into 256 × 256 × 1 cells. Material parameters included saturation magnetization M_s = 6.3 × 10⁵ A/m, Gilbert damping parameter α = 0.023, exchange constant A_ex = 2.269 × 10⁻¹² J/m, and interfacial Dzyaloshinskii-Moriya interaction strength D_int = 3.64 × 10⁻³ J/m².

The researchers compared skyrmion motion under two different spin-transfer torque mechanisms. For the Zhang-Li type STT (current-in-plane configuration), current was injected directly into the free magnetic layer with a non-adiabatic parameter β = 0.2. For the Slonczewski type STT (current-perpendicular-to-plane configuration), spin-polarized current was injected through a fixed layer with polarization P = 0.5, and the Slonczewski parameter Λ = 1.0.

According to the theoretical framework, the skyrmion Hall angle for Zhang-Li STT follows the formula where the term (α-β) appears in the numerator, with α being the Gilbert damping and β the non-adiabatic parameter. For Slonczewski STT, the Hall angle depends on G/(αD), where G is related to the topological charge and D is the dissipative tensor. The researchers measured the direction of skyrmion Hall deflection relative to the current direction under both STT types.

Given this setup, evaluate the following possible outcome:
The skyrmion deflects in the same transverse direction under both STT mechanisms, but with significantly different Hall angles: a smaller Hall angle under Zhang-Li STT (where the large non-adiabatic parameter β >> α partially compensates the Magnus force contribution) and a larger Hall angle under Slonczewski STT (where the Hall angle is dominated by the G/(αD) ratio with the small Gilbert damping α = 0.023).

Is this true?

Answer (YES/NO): YES